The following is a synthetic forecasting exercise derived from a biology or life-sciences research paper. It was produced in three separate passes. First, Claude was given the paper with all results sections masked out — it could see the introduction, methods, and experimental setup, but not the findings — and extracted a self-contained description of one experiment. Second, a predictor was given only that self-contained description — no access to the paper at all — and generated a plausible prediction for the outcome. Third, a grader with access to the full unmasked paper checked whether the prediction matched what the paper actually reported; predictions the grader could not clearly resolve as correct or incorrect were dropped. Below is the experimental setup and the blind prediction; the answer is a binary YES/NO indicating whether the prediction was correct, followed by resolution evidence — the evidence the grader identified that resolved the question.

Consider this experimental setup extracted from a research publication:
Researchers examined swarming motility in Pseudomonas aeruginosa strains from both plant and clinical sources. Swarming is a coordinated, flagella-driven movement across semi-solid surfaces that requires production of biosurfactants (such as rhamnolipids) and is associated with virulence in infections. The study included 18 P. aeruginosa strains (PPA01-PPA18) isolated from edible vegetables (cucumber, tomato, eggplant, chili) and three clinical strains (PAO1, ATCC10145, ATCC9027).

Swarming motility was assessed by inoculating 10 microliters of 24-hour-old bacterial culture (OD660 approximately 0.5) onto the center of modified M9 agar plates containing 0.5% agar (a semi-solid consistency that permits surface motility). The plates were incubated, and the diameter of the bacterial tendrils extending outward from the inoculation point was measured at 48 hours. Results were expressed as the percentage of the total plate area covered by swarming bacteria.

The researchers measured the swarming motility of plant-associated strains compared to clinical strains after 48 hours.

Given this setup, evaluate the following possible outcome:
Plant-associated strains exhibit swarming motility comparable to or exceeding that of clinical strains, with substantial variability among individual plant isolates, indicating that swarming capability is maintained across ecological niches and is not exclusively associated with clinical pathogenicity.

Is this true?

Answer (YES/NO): YES